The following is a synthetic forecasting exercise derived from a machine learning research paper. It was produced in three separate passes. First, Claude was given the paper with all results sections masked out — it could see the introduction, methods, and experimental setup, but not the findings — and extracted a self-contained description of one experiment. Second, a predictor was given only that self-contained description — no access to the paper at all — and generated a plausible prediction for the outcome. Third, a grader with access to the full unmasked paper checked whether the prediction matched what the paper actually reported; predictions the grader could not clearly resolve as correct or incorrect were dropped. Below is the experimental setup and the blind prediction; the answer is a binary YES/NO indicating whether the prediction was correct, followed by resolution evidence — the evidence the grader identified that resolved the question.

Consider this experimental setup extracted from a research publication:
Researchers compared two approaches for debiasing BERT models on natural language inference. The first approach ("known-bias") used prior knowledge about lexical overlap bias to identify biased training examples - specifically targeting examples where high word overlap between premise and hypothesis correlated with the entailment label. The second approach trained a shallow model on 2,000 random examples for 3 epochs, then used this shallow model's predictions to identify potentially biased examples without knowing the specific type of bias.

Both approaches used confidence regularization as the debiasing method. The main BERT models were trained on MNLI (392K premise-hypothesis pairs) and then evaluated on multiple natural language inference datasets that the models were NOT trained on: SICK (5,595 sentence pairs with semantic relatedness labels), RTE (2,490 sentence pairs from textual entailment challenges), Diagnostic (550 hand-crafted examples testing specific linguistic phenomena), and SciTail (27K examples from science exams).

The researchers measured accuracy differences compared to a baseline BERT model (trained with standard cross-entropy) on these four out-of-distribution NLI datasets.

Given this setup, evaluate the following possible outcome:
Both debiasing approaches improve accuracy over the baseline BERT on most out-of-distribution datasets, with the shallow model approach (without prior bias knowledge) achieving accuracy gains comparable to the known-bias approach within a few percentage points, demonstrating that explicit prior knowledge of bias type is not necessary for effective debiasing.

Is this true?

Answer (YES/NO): NO